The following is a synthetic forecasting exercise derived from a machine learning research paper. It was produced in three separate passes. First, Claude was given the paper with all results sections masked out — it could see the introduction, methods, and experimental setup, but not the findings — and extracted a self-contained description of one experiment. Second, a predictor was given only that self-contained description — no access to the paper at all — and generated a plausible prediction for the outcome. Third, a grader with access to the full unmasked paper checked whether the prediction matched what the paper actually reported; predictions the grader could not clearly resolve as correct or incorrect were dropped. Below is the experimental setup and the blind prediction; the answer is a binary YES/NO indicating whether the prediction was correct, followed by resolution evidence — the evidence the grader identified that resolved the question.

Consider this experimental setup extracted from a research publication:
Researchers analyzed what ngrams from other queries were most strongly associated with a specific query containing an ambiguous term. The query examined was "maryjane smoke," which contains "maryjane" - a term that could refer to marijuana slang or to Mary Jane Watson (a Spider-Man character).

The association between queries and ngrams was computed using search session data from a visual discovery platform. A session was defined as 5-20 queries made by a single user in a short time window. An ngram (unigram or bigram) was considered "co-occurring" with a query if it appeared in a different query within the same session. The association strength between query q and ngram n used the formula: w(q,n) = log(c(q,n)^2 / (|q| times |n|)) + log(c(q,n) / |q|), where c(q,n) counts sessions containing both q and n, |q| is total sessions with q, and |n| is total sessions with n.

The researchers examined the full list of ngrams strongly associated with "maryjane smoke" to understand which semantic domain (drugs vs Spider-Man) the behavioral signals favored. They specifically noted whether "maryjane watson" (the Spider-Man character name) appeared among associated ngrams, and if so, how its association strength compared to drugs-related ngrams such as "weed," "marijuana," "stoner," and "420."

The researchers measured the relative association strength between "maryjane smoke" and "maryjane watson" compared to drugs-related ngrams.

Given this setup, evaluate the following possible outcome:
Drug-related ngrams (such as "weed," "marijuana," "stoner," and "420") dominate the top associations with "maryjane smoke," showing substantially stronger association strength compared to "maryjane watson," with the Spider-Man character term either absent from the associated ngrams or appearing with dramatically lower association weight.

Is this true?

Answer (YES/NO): YES